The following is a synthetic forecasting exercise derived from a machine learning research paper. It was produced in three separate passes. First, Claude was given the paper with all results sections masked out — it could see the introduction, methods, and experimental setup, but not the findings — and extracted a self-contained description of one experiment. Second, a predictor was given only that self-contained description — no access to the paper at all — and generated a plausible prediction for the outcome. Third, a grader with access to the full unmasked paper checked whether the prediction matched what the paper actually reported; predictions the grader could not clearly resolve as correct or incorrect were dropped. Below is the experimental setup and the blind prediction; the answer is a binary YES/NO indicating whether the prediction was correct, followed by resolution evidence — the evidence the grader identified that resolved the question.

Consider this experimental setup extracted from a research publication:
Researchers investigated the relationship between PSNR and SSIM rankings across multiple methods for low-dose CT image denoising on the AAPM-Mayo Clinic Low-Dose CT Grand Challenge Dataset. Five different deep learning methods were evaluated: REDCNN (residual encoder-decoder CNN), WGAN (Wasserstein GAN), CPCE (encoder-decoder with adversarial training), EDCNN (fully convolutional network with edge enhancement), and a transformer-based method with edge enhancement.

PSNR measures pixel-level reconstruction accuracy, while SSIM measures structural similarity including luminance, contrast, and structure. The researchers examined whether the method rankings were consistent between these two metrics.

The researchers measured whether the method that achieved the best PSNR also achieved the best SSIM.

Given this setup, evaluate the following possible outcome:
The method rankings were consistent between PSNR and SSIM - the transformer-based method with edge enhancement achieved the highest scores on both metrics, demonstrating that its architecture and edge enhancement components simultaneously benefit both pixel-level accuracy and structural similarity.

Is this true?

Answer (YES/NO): NO